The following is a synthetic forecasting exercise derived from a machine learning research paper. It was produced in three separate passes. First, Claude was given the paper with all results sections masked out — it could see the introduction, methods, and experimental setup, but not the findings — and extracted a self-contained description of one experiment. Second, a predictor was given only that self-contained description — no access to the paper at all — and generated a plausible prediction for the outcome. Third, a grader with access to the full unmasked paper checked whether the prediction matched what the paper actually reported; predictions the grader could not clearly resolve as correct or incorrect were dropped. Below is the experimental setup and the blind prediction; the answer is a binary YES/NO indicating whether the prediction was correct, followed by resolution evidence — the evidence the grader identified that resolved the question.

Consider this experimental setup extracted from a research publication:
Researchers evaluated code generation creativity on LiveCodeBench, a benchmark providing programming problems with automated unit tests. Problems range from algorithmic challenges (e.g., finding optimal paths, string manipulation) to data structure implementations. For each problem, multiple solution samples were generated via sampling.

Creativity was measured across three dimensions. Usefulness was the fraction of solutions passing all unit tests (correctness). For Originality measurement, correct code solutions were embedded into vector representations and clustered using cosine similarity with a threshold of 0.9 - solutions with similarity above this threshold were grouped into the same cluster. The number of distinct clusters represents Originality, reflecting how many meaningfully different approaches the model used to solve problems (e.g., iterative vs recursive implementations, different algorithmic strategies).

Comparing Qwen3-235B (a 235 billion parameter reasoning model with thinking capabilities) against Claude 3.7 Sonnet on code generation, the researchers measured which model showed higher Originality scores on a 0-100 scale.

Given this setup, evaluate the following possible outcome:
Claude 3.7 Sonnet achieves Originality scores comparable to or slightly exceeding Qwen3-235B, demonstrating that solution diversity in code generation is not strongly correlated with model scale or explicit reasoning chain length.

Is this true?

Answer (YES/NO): NO